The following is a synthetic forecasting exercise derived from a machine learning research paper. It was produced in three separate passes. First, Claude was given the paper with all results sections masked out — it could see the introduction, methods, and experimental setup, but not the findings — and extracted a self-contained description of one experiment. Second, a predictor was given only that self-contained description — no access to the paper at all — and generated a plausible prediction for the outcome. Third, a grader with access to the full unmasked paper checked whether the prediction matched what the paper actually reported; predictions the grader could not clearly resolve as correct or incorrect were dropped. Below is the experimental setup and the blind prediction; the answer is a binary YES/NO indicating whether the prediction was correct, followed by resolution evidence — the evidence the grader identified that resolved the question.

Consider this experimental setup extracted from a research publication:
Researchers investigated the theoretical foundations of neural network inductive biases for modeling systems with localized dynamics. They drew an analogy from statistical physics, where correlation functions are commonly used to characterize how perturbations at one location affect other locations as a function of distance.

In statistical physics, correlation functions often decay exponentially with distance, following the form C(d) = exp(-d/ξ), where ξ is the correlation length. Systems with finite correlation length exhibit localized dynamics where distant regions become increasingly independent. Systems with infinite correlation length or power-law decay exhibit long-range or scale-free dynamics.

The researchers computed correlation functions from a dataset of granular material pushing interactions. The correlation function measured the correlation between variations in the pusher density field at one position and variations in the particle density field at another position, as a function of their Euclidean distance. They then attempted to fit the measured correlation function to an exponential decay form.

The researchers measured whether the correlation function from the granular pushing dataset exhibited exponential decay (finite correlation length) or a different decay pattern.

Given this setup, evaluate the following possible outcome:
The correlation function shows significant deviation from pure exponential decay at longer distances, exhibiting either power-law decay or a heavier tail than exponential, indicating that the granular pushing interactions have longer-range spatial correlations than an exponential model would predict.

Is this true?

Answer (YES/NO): NO